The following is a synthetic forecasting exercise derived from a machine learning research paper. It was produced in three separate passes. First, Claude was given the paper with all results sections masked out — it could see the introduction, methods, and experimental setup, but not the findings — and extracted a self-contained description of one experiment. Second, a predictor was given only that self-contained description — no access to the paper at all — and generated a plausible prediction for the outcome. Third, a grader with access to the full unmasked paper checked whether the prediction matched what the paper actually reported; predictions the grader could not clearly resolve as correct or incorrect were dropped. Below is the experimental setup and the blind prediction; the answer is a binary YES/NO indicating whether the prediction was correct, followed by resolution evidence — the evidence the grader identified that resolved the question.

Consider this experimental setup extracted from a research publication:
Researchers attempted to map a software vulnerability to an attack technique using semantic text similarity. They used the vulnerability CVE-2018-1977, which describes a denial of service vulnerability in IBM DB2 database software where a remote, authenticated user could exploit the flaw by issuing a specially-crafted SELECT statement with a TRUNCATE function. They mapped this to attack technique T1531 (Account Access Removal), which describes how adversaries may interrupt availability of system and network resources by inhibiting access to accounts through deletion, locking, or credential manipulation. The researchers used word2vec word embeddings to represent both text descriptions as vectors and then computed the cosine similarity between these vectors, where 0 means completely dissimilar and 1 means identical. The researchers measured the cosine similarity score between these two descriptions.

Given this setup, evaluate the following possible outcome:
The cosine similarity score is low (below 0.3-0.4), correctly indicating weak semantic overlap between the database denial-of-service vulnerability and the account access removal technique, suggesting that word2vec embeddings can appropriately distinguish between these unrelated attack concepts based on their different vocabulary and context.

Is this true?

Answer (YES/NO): NO